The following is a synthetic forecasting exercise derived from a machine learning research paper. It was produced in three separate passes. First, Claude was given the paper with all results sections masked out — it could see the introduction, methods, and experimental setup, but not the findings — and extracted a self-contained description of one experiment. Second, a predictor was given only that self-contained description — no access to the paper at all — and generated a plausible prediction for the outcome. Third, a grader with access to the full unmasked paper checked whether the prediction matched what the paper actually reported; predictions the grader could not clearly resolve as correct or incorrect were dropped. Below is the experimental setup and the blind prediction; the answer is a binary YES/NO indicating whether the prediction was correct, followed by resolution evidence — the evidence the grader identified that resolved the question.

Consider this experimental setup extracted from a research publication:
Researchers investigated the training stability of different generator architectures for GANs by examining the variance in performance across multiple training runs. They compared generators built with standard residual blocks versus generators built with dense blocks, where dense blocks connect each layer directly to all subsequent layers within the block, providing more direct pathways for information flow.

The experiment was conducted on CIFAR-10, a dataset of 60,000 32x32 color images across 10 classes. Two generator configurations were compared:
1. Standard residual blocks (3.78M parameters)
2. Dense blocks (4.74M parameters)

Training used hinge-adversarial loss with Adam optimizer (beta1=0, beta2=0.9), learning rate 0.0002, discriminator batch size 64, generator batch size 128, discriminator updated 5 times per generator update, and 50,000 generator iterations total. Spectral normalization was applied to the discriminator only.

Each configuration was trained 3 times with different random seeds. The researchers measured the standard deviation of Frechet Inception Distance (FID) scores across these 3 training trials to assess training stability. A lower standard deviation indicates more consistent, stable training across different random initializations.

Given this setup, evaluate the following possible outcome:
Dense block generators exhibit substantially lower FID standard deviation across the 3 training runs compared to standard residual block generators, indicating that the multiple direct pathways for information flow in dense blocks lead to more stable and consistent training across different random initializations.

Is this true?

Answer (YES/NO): YES